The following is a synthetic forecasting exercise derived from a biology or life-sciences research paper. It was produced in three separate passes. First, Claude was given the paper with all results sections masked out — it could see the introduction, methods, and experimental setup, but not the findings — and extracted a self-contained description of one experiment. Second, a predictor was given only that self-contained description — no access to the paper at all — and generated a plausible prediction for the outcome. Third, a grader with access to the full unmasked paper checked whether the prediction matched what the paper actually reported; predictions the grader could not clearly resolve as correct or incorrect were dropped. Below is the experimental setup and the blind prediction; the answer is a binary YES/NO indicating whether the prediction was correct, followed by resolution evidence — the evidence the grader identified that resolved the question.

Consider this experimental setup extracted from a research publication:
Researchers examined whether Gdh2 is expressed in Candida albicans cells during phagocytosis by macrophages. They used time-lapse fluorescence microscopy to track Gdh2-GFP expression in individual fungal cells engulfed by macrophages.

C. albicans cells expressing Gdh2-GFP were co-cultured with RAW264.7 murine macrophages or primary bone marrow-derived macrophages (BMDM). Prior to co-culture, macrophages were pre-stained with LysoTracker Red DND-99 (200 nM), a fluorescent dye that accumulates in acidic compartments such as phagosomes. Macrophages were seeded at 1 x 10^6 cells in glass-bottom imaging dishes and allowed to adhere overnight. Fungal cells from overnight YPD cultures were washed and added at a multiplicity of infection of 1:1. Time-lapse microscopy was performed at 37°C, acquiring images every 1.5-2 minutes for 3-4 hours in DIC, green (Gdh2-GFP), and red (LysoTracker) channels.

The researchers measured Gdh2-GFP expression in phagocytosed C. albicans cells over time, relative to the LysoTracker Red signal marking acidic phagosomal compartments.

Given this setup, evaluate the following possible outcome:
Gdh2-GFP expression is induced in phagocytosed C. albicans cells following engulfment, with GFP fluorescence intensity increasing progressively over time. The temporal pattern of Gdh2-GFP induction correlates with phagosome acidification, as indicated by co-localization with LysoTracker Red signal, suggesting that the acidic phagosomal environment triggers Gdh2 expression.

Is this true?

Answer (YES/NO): NO